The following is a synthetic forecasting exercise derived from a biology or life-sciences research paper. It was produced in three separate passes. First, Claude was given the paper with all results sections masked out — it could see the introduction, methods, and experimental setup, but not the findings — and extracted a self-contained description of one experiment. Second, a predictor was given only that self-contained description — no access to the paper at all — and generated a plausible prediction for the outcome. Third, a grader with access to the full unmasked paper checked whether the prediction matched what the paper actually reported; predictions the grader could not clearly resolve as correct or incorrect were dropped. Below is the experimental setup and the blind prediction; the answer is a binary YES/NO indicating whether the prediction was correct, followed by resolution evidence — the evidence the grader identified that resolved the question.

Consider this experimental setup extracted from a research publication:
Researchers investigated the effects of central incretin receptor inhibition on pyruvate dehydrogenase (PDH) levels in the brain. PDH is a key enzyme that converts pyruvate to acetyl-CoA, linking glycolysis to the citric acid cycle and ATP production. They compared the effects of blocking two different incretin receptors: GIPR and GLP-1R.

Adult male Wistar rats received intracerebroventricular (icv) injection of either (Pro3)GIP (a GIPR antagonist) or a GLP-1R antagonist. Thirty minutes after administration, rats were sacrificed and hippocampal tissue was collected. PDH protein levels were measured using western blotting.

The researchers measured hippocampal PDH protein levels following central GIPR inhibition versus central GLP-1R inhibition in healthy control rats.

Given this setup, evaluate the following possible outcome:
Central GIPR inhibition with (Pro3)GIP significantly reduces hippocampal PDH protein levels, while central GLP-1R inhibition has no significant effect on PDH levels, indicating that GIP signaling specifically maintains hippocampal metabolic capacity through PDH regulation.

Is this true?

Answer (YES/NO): NO